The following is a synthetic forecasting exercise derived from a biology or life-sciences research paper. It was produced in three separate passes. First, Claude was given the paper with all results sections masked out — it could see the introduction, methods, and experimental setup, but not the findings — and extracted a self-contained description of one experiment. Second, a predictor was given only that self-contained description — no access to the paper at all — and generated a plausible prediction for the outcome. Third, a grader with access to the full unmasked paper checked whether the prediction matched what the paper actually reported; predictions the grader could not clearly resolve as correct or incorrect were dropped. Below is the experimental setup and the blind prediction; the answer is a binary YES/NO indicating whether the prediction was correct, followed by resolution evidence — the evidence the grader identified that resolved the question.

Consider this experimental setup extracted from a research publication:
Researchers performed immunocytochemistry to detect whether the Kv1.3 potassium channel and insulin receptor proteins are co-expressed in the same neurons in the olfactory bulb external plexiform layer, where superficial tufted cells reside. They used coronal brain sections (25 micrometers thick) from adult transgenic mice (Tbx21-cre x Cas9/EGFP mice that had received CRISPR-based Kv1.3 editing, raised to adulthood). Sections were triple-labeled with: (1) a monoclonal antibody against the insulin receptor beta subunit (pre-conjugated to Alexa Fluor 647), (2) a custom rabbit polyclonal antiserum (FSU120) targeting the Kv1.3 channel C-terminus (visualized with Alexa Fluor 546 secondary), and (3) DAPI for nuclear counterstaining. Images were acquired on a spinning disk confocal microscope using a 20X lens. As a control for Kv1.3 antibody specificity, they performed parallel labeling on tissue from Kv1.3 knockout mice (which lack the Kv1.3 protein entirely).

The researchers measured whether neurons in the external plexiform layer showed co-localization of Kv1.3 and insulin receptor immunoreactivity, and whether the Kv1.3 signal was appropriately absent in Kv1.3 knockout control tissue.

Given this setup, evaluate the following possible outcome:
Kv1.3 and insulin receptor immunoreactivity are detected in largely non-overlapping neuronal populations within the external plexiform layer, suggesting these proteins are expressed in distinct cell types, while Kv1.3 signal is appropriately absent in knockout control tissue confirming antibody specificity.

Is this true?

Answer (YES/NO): NO